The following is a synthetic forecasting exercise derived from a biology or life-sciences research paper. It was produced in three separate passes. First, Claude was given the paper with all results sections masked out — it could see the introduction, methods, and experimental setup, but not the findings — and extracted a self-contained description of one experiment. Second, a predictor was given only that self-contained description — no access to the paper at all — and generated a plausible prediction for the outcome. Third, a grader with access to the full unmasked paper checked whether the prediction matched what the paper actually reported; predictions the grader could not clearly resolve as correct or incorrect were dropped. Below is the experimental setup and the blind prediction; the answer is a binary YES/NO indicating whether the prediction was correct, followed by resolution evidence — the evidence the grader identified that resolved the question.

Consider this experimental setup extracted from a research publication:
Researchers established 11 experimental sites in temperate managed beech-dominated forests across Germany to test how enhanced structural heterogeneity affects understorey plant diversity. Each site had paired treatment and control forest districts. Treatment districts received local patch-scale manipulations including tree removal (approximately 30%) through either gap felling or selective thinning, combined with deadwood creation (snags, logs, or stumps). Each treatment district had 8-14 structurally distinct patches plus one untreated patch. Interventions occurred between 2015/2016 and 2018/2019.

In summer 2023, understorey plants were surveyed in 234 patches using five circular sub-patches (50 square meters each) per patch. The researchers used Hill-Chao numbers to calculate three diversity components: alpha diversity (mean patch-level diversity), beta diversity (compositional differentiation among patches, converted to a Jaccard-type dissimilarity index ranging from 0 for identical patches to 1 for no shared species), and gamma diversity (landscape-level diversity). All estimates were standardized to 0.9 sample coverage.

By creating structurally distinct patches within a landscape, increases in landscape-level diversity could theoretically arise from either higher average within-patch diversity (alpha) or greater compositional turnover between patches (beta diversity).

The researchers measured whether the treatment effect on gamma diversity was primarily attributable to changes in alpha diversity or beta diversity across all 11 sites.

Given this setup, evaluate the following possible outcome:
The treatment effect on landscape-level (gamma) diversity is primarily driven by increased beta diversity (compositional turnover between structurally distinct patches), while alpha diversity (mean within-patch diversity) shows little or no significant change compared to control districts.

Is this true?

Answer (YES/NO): NO